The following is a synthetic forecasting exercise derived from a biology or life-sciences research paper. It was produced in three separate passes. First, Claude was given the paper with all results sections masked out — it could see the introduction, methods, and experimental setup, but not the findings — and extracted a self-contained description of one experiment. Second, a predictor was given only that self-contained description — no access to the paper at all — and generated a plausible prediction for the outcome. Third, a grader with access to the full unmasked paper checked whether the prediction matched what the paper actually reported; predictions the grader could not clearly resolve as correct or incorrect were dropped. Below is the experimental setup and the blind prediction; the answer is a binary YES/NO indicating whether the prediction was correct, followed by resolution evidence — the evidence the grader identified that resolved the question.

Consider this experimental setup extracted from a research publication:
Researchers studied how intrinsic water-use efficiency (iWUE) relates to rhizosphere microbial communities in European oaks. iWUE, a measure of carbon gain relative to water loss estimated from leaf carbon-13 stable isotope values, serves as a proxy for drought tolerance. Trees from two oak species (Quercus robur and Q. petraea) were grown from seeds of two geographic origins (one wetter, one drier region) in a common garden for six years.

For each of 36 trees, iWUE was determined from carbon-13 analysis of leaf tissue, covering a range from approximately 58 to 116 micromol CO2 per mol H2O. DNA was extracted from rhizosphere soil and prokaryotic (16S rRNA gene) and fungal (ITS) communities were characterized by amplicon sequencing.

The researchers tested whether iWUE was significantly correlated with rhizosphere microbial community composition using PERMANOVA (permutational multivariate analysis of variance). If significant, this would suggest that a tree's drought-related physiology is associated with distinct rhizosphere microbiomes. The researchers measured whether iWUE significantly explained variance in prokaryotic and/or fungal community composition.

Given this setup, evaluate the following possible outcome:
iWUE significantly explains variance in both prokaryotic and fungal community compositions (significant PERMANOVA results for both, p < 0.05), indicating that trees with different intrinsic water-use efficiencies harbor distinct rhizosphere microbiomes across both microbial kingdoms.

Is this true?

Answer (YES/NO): NO